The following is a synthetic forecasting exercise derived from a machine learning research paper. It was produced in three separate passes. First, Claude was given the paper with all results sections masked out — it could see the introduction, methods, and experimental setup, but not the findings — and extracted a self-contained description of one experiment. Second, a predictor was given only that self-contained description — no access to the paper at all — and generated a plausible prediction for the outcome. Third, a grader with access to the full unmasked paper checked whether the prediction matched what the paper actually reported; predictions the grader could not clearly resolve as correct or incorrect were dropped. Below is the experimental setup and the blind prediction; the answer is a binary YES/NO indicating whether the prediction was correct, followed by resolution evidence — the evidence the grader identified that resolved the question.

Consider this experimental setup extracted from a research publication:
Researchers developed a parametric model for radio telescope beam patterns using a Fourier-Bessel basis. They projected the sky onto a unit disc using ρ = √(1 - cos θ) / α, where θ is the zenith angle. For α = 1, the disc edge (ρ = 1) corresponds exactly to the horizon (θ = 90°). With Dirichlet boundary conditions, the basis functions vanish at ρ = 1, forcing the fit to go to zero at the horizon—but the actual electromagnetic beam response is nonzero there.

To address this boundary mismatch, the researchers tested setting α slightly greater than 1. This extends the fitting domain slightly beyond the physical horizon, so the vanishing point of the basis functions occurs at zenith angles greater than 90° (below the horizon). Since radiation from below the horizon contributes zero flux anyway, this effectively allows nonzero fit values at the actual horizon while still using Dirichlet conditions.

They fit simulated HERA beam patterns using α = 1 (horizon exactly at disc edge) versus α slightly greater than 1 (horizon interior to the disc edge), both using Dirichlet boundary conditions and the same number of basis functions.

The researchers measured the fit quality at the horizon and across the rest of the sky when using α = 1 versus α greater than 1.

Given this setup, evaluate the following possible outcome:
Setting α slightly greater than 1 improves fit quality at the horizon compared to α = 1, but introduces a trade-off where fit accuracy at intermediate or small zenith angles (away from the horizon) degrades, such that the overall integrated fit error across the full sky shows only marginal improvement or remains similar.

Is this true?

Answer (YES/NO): NO